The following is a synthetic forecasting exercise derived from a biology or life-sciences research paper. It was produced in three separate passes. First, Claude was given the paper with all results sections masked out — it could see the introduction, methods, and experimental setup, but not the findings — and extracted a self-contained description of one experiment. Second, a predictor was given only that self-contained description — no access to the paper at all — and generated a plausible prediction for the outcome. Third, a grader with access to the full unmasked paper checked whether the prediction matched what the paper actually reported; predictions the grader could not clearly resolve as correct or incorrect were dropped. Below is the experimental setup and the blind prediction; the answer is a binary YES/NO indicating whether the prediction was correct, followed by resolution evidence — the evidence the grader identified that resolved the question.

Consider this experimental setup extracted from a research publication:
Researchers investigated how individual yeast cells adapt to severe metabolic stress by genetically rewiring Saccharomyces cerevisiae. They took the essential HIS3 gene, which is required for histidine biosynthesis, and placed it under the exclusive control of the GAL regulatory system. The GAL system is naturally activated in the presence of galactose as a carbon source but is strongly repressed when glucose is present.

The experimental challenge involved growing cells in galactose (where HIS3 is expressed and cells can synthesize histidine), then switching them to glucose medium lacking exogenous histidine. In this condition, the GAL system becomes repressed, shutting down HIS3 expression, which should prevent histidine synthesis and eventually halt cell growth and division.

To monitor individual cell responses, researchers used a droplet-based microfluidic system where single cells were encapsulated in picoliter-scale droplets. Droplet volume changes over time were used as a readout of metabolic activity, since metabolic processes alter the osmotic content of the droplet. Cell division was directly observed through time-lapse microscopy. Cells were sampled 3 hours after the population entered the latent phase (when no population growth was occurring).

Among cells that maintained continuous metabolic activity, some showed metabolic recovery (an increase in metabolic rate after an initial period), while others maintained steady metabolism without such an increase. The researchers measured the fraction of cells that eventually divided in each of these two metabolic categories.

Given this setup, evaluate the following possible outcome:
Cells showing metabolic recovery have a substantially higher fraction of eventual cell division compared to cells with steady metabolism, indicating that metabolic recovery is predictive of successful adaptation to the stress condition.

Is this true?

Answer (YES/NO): YES